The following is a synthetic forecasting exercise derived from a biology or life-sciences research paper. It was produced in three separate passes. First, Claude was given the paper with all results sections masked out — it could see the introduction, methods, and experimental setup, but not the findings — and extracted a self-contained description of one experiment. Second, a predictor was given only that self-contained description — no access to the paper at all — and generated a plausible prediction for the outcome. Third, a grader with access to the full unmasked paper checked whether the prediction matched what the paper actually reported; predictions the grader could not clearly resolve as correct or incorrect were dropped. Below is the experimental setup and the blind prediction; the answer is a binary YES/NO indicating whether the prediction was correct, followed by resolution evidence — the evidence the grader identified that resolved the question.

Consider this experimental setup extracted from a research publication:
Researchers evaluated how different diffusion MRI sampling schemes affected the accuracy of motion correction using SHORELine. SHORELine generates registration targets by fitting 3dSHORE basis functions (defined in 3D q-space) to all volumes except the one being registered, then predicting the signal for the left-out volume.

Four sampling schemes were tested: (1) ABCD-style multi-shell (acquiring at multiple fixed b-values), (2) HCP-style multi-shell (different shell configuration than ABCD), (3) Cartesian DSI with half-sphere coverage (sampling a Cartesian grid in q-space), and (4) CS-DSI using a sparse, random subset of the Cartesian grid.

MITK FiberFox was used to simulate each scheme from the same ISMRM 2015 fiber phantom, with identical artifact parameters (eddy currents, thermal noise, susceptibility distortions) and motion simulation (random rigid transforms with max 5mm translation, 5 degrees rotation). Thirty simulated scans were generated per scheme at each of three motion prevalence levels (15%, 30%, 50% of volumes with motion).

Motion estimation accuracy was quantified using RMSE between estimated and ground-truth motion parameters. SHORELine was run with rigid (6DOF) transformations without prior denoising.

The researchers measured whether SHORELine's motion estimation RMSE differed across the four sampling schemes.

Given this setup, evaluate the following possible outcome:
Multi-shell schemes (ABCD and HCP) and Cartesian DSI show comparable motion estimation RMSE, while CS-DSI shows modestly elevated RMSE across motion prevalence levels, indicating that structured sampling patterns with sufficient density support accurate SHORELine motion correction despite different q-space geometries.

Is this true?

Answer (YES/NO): NO